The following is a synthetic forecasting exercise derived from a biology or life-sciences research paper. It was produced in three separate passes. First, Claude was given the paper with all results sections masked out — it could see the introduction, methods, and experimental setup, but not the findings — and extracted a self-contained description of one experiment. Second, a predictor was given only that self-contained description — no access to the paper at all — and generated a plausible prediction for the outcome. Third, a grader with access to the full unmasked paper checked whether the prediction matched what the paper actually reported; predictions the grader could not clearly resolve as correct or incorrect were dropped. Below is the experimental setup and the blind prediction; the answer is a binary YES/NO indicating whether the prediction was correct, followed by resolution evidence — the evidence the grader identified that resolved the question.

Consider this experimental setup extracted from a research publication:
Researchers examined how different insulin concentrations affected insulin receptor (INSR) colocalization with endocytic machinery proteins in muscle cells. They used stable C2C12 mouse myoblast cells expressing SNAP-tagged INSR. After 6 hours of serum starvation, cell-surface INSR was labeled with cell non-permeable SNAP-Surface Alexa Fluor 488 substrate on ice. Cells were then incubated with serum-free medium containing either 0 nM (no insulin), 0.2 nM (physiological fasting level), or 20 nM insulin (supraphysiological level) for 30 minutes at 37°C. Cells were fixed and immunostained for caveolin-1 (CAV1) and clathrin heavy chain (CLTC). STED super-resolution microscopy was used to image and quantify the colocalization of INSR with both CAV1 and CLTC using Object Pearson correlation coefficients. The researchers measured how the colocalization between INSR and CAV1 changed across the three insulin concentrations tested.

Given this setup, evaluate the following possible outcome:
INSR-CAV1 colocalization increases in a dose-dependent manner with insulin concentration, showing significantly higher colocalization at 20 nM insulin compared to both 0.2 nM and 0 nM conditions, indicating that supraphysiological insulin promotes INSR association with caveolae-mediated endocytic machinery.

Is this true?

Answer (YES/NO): NO